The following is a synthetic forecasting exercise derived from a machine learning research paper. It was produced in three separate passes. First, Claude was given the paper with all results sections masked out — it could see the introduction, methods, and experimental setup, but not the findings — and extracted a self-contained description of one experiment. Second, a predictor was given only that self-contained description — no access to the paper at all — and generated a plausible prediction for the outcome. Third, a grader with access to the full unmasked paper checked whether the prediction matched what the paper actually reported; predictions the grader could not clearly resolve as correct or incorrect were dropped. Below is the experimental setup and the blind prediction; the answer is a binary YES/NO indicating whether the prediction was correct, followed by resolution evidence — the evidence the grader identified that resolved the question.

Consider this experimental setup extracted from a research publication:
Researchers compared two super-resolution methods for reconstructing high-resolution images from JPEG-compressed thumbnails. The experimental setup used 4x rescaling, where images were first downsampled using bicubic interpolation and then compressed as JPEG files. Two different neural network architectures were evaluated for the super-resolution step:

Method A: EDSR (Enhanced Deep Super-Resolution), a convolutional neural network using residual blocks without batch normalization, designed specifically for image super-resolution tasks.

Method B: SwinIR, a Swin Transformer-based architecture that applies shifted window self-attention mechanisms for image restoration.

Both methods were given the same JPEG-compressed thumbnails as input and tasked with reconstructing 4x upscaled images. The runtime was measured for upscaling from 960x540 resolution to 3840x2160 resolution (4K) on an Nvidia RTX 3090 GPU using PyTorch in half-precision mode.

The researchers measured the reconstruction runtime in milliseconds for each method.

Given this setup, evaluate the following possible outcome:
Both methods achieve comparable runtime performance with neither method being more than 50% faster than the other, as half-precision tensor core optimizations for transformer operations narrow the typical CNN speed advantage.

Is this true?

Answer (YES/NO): NO